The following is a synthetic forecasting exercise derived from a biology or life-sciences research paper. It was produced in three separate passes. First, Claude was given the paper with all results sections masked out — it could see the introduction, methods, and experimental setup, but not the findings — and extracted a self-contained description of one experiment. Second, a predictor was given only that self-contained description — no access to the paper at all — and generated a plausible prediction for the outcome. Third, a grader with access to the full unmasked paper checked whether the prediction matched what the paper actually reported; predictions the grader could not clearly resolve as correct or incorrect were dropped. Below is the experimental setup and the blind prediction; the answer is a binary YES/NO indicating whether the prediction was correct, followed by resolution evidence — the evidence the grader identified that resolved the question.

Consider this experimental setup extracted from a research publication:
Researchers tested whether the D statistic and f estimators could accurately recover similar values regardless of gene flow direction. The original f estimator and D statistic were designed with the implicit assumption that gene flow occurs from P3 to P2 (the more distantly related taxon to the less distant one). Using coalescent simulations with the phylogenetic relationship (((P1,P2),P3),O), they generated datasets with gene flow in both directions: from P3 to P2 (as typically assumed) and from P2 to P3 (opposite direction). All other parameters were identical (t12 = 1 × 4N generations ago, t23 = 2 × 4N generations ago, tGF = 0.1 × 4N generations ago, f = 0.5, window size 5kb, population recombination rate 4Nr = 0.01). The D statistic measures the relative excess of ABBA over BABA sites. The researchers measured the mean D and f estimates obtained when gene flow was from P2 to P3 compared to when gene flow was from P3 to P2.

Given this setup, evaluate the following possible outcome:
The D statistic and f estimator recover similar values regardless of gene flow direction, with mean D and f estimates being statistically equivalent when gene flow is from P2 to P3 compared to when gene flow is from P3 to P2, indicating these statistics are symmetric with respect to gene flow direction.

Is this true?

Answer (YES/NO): NO